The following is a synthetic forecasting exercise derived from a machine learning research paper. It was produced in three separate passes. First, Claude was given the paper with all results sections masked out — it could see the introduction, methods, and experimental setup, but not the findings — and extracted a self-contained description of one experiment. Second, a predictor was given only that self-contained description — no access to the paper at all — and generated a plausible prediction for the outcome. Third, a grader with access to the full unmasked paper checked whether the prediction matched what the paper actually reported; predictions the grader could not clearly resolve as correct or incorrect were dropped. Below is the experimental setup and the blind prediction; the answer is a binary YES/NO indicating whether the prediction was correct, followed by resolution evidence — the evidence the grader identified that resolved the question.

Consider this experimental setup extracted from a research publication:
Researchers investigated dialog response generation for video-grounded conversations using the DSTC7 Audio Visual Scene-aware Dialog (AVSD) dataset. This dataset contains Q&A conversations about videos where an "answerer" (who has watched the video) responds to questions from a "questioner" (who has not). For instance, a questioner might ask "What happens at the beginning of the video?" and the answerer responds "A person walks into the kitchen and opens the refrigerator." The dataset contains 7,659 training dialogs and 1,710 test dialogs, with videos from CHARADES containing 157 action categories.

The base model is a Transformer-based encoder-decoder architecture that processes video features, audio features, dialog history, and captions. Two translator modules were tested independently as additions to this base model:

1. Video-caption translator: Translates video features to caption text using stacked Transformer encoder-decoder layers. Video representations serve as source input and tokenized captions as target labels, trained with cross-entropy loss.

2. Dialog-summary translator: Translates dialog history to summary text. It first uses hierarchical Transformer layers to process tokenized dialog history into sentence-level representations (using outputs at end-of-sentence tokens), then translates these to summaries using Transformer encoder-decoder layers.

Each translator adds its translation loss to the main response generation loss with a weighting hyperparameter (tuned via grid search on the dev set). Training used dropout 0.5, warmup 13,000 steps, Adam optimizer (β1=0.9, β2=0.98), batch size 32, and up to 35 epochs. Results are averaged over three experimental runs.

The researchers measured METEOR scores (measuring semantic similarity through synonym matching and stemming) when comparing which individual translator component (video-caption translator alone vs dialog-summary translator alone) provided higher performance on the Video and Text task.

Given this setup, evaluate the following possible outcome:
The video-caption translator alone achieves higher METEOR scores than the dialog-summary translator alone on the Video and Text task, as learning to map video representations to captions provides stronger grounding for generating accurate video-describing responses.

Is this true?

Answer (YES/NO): NO